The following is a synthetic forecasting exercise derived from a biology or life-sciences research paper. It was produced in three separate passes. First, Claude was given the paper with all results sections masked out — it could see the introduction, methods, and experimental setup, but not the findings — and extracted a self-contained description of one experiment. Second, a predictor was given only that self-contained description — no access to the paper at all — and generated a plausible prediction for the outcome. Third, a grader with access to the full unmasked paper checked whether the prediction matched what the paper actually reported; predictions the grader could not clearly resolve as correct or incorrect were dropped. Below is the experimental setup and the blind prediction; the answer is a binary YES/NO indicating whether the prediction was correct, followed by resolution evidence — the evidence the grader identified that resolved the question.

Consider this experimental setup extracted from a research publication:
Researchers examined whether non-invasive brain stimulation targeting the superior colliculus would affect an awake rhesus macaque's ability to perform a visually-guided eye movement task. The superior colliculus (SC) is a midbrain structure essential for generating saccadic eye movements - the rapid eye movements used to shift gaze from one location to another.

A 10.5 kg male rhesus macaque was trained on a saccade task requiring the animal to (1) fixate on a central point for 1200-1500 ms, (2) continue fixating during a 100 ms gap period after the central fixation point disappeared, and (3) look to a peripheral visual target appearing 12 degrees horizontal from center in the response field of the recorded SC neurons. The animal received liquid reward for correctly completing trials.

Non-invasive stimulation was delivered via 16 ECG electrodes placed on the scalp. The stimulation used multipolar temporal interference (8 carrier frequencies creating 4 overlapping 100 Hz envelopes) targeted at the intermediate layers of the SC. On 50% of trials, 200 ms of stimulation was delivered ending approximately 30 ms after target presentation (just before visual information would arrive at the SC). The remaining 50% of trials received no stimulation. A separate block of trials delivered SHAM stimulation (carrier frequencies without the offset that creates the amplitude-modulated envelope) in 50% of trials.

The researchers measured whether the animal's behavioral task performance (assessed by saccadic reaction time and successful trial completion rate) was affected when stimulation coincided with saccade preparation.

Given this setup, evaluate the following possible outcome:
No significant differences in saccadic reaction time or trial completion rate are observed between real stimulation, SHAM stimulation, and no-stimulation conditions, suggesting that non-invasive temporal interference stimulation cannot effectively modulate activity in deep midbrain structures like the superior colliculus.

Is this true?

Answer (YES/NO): NO